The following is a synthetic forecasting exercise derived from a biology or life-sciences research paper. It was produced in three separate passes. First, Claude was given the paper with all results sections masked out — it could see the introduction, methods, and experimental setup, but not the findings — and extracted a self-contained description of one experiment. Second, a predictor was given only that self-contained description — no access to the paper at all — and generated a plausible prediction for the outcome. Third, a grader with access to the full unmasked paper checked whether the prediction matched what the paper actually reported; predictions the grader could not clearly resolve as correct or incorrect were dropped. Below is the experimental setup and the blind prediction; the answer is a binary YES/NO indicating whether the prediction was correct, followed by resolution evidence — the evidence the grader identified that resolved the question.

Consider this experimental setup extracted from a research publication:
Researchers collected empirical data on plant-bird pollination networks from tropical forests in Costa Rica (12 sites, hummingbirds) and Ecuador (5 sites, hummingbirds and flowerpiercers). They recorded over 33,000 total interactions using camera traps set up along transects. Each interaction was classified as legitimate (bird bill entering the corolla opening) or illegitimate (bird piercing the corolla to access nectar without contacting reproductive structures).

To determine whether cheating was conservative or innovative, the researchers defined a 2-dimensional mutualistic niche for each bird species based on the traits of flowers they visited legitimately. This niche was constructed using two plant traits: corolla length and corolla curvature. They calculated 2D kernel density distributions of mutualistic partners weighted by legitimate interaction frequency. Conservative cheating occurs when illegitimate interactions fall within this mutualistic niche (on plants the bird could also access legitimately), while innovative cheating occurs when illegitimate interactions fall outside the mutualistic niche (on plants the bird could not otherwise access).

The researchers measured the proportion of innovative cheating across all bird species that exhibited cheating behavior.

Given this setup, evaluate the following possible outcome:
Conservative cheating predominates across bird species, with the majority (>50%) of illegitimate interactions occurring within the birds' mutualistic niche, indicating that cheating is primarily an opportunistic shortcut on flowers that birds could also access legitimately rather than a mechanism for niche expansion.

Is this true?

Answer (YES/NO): NO